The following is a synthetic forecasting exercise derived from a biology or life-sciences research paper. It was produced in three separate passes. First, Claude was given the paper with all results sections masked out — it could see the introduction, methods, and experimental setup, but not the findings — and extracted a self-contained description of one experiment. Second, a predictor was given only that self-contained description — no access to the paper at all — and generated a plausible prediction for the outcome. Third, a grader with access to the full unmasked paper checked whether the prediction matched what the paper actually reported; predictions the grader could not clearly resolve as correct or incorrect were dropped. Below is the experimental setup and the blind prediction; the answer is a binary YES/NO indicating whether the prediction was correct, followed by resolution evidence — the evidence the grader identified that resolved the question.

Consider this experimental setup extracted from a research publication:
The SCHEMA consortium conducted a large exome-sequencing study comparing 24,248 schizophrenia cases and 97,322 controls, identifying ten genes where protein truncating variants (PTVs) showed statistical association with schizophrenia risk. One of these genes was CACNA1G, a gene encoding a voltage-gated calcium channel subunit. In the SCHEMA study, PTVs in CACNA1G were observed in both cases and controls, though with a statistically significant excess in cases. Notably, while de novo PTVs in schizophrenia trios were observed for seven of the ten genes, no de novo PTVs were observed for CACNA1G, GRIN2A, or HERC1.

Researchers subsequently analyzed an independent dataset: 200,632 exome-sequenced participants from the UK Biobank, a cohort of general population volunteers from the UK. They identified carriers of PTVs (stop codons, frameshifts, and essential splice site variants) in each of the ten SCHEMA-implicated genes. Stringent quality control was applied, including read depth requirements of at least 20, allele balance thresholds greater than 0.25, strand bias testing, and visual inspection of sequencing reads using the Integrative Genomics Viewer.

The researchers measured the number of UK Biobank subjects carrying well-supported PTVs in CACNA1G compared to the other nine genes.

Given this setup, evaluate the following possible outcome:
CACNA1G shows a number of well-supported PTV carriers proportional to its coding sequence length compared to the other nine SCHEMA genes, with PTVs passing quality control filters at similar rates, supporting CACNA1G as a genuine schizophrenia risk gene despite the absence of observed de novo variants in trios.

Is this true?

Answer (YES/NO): NO